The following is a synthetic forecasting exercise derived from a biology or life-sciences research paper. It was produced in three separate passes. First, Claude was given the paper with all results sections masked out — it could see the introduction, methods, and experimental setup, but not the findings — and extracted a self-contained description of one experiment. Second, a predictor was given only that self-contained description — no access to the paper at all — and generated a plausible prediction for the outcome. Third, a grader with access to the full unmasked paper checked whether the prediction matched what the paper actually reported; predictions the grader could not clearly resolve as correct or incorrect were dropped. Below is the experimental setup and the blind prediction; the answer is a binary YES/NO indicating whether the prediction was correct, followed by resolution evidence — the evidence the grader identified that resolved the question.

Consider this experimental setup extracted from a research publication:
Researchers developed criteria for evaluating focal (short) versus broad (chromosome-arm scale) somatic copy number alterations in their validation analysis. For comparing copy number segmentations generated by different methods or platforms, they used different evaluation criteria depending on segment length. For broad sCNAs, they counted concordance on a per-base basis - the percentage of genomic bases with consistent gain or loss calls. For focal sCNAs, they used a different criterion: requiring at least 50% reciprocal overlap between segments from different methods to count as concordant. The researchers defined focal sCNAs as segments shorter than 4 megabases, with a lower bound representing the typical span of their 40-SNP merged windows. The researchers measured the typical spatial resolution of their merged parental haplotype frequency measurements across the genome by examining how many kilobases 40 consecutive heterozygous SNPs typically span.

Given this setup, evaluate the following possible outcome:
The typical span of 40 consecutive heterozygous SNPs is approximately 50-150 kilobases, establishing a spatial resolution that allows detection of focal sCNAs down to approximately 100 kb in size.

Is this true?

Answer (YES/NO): NO